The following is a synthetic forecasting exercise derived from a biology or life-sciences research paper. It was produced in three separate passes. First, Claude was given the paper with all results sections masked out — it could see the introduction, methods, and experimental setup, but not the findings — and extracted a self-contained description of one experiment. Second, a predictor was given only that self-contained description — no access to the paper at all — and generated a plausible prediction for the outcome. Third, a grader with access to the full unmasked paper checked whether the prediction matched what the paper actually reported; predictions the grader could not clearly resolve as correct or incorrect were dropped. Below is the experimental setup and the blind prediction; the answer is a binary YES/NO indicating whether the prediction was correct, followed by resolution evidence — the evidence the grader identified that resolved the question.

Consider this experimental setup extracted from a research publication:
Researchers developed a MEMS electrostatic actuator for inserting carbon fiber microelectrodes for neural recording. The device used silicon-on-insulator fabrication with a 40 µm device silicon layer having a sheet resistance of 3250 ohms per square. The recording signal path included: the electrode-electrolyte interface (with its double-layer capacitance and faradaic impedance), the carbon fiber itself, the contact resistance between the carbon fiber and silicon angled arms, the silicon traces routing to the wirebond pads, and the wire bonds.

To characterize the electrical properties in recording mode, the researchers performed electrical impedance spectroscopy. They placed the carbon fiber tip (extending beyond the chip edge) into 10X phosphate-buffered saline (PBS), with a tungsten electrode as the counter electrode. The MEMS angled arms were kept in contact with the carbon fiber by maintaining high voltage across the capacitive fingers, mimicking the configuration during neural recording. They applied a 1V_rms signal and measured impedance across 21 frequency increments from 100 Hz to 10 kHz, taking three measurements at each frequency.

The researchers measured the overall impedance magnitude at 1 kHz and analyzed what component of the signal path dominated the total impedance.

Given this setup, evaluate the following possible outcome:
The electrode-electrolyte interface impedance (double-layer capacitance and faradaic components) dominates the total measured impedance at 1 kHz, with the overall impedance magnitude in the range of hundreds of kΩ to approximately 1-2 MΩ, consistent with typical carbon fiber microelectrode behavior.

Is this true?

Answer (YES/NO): NO